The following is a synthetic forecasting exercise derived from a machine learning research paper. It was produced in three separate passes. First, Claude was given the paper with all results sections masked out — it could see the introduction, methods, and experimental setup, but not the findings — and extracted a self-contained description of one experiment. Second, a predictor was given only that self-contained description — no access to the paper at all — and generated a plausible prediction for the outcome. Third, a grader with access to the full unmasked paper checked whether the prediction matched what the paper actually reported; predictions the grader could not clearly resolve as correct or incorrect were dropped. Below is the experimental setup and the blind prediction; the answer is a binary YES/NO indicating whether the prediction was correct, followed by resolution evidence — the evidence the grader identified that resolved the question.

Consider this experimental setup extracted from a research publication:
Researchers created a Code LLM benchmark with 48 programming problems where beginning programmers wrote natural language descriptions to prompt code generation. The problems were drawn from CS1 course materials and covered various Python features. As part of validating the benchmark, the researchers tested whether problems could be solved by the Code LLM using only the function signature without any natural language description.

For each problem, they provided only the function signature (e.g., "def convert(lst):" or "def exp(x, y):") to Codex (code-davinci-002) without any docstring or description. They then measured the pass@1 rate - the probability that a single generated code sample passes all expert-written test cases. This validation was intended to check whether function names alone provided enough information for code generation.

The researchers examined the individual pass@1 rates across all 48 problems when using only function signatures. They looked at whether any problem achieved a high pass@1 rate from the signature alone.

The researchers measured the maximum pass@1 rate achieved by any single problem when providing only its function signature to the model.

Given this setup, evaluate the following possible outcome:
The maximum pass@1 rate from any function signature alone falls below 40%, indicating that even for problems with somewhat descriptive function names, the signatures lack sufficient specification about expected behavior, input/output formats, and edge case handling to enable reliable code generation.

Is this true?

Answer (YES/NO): NO